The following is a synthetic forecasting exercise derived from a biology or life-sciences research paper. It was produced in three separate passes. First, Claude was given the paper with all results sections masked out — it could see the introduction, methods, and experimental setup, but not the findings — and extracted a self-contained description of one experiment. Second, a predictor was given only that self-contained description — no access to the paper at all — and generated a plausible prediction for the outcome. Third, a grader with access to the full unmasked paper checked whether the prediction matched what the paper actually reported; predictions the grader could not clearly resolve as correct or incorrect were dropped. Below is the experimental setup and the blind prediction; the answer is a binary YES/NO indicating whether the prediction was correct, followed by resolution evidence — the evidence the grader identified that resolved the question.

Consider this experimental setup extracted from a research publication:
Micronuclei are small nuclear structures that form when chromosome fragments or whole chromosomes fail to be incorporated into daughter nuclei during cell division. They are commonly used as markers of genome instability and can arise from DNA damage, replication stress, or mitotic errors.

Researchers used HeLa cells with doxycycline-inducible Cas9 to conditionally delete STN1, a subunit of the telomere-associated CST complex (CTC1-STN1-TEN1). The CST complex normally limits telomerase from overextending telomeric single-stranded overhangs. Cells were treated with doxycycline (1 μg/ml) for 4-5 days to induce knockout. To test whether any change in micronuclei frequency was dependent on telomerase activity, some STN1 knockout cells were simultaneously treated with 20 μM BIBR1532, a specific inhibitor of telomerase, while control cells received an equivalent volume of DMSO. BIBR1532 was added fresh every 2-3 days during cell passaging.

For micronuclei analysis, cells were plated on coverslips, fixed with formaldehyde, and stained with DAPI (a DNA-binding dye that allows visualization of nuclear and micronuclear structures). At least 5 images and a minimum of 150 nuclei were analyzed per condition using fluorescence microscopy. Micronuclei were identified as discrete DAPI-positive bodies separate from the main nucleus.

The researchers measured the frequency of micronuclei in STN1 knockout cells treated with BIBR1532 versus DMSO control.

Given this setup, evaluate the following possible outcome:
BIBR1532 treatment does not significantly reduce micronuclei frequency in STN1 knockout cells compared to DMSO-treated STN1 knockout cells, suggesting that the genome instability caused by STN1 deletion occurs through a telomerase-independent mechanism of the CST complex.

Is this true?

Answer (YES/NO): NO